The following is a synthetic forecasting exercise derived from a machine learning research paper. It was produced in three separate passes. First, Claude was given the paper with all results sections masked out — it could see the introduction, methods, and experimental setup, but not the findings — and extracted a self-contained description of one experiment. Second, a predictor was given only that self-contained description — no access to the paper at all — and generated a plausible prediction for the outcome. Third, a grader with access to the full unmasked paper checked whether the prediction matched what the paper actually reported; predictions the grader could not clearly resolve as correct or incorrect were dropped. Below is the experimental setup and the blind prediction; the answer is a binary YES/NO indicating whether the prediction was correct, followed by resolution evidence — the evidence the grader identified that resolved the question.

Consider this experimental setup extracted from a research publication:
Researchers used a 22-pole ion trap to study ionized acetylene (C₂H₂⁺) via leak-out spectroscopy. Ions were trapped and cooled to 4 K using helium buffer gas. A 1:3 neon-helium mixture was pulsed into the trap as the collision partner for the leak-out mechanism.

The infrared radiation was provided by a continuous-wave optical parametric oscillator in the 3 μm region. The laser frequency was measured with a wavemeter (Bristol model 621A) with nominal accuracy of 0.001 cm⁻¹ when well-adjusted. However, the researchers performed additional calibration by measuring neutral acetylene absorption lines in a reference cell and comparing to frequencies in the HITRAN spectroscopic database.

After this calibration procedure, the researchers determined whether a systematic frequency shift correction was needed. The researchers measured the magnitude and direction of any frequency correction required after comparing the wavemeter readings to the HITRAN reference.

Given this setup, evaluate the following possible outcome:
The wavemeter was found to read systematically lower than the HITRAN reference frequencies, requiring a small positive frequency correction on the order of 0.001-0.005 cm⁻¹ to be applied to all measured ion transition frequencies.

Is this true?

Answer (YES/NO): NO